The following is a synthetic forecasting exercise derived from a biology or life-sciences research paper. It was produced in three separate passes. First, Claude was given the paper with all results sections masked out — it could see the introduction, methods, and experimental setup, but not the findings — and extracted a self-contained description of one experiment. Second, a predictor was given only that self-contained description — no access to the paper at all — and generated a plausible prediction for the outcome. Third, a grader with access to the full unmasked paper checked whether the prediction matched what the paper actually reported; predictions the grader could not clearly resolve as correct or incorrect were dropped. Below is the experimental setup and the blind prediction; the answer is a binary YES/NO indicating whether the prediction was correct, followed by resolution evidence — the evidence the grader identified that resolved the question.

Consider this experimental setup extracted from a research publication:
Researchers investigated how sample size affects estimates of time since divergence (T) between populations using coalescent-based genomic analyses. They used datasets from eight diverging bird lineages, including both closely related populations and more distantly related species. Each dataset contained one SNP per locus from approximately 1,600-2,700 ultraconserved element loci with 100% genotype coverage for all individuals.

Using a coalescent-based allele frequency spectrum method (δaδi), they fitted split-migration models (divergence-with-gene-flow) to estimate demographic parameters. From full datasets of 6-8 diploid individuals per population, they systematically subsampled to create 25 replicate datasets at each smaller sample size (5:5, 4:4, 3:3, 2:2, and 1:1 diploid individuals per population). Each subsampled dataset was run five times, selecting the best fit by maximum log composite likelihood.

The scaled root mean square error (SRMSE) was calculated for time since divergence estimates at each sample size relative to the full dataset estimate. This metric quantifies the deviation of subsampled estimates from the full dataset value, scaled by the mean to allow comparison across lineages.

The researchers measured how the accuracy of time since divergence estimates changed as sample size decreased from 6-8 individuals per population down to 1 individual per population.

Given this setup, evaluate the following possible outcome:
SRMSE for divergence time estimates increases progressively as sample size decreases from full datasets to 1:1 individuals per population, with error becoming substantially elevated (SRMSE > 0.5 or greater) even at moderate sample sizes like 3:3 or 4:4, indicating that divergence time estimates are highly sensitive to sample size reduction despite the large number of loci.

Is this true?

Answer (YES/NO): NO